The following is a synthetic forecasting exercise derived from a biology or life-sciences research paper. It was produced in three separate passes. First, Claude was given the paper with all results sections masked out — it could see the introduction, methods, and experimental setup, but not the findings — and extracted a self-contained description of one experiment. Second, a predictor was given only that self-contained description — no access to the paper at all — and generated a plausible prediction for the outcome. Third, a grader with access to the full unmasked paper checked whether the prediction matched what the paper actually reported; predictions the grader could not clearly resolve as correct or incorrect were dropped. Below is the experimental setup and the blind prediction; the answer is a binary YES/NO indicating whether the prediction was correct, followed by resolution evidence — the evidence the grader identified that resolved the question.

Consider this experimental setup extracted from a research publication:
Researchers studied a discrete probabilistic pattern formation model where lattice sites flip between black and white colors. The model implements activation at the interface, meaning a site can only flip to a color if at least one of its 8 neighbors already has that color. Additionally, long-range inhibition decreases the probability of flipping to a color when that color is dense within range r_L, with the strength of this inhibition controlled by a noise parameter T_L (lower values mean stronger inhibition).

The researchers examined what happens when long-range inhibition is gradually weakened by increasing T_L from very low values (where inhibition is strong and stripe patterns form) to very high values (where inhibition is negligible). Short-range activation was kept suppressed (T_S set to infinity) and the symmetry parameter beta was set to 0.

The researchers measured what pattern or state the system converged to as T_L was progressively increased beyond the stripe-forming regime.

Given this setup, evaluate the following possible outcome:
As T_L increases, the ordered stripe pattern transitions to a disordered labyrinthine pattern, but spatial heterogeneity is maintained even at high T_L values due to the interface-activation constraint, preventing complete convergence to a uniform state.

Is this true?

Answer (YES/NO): NO